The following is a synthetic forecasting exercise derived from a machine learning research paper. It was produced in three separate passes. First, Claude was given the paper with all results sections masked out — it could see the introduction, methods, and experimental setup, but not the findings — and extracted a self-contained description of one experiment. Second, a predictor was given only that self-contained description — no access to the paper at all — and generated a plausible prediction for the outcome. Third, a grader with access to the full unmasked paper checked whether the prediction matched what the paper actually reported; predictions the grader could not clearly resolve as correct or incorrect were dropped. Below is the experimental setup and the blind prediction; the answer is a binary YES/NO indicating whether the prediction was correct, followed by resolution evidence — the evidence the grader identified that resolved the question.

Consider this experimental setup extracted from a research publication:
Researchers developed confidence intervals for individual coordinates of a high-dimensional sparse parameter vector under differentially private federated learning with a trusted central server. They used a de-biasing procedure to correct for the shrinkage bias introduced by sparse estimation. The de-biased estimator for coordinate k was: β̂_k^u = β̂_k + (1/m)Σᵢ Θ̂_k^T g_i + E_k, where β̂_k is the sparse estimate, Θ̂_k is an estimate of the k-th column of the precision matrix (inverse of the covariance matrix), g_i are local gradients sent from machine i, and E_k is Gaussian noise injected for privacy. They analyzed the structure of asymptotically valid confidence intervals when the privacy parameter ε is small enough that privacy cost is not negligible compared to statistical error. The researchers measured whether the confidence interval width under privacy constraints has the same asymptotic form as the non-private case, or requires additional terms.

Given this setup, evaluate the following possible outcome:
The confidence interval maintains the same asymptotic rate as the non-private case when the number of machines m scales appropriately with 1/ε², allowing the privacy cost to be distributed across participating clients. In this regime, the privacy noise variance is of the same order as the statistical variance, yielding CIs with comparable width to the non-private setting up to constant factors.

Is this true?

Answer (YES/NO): NO